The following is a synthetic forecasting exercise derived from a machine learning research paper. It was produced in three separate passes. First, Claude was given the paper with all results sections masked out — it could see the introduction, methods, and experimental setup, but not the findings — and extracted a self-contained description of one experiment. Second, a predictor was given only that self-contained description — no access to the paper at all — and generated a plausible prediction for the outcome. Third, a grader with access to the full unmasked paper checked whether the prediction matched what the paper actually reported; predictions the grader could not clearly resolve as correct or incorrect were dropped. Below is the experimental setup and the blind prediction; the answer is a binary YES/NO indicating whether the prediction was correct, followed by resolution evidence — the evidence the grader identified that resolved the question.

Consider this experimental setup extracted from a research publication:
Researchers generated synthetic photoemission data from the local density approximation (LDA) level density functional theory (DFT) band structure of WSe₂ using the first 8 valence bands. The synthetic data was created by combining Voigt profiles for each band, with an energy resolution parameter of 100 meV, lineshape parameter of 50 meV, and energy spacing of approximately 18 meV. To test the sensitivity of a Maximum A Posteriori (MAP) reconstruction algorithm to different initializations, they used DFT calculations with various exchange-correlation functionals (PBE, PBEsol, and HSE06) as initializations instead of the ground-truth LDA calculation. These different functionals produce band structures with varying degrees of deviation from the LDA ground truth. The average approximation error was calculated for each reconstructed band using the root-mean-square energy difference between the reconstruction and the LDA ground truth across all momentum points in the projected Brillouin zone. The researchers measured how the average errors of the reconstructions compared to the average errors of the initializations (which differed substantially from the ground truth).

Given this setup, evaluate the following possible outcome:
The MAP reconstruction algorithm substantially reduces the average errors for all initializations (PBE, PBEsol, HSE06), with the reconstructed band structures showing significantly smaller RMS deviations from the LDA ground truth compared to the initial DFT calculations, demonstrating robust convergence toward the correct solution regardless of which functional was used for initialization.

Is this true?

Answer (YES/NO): YES